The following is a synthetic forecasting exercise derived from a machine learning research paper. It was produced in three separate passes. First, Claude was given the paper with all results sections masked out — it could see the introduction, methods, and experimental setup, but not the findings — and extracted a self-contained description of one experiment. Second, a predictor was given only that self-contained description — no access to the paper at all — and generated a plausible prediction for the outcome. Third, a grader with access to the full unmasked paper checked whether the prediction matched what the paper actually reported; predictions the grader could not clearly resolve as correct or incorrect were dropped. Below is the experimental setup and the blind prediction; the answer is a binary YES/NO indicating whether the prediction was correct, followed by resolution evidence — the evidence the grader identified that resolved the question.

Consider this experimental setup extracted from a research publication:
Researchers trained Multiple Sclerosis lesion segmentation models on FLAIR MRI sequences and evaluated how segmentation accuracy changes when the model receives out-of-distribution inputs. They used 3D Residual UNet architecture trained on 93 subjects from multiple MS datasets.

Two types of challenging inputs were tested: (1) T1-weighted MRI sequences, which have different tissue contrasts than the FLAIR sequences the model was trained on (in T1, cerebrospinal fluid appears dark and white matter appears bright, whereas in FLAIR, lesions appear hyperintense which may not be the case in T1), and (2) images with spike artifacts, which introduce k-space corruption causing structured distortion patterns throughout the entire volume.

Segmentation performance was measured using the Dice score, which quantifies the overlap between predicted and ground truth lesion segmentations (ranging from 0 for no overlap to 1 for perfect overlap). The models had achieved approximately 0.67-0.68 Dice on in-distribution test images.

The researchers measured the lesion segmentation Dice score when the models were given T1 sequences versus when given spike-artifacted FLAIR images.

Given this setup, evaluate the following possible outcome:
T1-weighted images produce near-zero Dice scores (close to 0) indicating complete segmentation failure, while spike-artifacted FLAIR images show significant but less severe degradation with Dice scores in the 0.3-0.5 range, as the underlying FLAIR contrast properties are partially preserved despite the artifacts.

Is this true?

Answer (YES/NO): NO